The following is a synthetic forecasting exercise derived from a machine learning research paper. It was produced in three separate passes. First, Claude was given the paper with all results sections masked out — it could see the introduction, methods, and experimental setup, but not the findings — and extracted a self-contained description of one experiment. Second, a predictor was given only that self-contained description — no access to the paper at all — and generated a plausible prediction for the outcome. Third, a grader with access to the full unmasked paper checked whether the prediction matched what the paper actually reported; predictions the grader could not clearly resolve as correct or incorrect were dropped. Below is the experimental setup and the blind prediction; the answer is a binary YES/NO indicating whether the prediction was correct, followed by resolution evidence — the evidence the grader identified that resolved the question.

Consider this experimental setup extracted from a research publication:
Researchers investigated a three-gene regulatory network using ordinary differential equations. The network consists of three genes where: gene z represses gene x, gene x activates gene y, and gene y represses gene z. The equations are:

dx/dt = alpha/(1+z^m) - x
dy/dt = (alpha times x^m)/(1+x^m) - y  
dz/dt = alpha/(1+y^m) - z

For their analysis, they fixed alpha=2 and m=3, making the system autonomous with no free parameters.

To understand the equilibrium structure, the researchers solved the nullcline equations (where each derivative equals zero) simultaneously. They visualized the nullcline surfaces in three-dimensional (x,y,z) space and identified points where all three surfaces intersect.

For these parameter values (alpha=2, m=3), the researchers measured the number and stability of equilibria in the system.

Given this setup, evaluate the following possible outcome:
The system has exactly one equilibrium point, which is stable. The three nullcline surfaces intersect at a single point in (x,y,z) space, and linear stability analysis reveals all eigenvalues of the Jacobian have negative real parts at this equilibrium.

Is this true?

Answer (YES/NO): NO